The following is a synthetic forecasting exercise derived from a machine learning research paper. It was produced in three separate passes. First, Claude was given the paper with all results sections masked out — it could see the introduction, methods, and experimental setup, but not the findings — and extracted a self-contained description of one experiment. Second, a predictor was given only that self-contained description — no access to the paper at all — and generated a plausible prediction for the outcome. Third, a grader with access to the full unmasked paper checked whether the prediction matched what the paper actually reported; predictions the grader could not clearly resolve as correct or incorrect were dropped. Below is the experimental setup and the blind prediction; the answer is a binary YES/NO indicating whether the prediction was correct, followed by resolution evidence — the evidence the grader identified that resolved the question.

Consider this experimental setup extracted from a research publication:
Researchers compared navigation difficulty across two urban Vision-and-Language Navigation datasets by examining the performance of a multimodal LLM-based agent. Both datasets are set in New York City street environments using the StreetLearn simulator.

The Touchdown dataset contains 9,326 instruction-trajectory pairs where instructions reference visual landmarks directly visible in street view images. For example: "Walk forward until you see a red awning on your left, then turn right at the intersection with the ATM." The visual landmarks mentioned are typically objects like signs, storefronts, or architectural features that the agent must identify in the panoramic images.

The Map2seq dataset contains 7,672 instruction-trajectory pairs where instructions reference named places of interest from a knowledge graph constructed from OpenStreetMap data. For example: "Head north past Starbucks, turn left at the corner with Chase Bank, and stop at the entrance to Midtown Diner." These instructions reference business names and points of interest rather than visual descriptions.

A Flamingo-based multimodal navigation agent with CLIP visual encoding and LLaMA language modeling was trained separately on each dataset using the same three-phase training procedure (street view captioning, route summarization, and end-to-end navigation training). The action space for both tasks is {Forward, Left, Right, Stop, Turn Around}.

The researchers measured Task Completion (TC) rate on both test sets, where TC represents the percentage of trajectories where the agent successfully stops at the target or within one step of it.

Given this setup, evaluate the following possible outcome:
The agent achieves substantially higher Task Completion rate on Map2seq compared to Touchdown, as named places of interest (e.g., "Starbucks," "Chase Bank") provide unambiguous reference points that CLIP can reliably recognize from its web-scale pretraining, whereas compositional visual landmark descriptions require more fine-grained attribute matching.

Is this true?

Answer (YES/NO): YES